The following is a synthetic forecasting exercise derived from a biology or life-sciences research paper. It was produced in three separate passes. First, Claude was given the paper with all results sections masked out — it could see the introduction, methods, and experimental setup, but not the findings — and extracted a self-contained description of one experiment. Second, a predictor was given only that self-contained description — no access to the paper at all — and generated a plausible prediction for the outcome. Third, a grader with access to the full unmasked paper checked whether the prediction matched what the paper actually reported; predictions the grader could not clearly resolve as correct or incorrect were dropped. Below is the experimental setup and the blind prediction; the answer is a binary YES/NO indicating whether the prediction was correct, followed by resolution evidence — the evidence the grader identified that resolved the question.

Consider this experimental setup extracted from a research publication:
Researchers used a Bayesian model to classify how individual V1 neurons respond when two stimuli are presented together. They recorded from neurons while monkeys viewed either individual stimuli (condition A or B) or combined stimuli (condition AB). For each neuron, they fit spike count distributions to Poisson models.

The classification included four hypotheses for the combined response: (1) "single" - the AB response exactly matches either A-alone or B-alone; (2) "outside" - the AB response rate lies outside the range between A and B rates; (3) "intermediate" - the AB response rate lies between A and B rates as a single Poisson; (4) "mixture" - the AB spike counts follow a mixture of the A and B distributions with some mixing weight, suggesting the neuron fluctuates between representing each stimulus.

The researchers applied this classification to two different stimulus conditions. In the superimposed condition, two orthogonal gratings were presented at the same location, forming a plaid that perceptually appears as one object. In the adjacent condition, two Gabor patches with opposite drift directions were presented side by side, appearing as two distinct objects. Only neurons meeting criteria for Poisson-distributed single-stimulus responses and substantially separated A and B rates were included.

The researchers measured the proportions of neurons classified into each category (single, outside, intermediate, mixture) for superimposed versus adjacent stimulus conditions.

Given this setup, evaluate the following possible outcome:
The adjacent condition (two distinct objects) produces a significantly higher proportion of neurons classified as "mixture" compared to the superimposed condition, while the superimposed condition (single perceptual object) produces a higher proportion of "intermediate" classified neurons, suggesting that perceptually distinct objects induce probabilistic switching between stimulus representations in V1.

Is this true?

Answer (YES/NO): NO